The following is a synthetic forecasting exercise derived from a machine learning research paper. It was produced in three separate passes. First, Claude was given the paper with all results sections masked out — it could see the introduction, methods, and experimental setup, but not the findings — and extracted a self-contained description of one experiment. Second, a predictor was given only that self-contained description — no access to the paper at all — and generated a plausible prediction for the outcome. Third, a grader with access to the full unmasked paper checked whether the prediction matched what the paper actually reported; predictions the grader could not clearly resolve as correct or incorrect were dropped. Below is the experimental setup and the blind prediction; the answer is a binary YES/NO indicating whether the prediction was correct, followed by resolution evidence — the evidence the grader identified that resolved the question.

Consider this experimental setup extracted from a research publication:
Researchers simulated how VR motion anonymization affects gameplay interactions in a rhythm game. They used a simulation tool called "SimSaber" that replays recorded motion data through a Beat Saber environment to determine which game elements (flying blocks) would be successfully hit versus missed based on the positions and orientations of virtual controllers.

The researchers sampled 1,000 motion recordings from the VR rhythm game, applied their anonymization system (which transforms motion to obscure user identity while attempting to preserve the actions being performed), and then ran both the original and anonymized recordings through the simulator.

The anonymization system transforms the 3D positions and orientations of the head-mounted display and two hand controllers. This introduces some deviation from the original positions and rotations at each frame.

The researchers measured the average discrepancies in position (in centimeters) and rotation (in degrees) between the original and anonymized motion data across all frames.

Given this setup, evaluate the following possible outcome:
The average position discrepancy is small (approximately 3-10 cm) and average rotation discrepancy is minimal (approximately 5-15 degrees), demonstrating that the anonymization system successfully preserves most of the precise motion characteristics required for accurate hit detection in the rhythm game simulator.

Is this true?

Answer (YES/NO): YES